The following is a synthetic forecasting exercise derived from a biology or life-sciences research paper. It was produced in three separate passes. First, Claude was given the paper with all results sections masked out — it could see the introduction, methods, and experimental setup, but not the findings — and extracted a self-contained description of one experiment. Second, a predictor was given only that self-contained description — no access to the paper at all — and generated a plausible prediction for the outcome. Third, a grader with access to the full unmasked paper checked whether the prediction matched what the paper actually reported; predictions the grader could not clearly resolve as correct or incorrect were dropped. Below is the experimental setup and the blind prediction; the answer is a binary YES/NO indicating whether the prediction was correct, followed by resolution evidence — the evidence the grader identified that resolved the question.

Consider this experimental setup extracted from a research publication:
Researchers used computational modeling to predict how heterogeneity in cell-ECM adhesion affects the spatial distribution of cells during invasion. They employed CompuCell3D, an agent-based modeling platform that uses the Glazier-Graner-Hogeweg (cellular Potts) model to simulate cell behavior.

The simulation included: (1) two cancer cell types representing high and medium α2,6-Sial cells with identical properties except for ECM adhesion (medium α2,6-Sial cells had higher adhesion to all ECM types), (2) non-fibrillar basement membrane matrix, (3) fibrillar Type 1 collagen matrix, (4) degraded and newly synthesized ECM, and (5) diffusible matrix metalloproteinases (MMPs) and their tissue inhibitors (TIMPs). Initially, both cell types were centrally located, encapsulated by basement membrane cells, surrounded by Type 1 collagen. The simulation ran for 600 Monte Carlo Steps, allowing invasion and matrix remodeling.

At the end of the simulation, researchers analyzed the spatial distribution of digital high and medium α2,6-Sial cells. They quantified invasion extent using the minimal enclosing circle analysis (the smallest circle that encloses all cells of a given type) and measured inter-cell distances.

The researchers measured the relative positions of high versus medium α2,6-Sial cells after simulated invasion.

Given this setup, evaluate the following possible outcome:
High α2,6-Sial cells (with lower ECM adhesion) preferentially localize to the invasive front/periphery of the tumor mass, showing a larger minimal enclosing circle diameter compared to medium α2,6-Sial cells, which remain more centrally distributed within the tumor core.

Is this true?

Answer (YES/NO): NO